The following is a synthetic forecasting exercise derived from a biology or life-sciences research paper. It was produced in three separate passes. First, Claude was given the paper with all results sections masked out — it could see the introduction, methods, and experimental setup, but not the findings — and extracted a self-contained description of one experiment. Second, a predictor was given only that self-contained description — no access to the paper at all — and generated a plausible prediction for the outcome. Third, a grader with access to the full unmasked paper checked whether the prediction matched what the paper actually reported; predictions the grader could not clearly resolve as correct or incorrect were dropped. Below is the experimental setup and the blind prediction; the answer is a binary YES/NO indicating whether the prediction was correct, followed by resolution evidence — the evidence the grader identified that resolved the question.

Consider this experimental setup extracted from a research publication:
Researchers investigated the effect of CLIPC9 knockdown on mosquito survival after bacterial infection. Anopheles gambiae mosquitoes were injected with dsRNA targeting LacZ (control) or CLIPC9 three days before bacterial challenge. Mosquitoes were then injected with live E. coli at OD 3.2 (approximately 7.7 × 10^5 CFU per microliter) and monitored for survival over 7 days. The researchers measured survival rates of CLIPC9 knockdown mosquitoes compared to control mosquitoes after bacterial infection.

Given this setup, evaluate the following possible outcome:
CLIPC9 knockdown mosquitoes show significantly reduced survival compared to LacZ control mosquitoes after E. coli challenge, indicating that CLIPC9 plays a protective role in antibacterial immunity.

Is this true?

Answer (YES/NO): NO